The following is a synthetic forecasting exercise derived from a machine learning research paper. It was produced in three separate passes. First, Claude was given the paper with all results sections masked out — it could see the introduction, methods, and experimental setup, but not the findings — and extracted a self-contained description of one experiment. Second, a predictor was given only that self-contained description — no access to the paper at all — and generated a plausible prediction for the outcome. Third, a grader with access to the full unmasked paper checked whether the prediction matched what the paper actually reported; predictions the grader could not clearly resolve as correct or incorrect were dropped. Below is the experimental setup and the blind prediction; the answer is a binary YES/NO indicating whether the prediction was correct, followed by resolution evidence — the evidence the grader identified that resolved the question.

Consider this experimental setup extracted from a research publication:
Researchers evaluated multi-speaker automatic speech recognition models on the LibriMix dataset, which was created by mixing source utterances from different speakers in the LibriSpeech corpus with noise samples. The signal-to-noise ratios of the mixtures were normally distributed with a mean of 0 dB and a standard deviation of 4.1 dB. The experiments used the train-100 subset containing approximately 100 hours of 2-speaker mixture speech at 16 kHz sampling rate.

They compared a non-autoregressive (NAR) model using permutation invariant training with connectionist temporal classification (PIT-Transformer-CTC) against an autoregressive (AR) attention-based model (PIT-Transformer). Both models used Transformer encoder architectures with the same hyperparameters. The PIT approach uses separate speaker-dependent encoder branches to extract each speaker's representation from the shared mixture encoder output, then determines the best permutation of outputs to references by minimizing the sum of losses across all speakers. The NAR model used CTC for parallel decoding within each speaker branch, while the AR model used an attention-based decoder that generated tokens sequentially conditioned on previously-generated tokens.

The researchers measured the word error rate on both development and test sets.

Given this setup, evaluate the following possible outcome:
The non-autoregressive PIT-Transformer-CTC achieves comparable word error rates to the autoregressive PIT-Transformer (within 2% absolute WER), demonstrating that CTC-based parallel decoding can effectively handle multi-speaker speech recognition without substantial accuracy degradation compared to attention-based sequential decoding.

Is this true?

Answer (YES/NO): NO